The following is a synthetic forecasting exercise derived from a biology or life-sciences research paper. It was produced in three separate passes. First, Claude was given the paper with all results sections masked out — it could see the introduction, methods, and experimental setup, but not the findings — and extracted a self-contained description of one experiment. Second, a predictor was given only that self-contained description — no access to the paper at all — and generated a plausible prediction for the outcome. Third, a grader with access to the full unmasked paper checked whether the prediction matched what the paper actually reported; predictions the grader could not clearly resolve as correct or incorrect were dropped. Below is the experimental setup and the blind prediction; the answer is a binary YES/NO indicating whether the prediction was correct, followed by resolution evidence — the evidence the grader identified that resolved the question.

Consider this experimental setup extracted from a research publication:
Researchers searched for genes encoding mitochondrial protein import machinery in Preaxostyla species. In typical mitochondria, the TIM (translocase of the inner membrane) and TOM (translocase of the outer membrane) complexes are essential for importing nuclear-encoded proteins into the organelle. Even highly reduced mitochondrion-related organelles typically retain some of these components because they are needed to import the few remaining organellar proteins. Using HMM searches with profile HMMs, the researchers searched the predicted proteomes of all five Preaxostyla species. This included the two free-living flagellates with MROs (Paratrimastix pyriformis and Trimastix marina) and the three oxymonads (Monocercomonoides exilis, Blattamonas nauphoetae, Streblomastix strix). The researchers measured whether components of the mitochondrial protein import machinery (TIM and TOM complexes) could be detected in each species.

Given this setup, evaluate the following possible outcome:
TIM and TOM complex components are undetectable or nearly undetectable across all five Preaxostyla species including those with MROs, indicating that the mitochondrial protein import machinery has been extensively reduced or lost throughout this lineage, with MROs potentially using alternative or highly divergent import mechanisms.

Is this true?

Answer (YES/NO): NO